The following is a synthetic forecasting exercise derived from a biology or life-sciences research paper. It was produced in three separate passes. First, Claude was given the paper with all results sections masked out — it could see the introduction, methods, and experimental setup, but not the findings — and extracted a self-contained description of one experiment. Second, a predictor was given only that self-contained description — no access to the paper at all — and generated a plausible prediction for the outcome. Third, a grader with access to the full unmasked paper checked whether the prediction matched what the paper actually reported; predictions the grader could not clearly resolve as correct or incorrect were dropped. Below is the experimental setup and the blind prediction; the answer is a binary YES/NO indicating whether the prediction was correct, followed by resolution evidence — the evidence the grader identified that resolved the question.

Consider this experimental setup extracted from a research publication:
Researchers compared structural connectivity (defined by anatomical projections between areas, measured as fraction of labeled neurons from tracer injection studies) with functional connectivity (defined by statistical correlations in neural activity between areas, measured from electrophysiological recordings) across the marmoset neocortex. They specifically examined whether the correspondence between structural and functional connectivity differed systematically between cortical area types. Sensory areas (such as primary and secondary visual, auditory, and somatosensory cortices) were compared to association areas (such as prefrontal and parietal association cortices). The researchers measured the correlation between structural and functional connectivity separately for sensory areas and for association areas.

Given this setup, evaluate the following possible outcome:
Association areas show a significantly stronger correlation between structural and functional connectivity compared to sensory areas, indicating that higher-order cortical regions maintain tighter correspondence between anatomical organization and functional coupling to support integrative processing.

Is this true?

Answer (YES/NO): NO